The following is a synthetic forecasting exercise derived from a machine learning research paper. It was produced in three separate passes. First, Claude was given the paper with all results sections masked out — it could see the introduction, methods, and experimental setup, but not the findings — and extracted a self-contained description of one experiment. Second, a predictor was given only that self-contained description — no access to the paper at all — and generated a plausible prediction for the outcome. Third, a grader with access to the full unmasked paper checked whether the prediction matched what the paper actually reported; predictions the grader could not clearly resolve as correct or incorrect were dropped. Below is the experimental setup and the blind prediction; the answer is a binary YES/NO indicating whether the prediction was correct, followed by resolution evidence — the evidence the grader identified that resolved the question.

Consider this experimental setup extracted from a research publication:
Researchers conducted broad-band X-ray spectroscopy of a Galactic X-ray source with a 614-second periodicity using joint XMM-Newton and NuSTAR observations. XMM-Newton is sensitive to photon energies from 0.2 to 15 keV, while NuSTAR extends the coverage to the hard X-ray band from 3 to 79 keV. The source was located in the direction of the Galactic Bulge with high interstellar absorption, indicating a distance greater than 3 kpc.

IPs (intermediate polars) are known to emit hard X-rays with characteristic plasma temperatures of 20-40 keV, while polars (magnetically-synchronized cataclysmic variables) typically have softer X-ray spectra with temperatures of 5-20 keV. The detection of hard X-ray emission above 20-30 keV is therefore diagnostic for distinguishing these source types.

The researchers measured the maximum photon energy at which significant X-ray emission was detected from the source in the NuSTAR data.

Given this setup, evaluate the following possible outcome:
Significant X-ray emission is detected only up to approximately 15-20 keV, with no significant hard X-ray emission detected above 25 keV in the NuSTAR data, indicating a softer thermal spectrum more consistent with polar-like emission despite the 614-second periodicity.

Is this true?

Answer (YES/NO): NO